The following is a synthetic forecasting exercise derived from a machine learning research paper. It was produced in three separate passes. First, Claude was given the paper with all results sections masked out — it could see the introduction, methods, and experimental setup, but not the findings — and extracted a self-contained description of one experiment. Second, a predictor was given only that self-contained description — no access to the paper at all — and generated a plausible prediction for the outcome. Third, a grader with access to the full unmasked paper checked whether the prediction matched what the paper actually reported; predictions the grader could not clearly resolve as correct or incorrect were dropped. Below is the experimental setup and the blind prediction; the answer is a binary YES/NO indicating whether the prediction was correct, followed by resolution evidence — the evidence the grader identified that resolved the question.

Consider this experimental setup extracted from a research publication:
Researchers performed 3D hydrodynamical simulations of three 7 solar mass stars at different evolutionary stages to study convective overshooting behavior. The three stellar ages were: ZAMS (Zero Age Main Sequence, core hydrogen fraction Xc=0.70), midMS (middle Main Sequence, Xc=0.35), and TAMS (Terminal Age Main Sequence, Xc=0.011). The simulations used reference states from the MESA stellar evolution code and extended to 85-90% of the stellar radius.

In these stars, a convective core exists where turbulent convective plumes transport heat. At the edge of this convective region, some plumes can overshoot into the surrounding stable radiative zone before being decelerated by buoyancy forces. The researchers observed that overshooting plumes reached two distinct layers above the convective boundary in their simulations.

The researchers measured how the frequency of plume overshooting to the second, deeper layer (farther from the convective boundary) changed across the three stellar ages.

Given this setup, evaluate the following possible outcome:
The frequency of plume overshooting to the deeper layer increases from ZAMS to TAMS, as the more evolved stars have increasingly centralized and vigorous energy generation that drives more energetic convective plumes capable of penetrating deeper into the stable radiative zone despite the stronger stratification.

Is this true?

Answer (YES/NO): NO